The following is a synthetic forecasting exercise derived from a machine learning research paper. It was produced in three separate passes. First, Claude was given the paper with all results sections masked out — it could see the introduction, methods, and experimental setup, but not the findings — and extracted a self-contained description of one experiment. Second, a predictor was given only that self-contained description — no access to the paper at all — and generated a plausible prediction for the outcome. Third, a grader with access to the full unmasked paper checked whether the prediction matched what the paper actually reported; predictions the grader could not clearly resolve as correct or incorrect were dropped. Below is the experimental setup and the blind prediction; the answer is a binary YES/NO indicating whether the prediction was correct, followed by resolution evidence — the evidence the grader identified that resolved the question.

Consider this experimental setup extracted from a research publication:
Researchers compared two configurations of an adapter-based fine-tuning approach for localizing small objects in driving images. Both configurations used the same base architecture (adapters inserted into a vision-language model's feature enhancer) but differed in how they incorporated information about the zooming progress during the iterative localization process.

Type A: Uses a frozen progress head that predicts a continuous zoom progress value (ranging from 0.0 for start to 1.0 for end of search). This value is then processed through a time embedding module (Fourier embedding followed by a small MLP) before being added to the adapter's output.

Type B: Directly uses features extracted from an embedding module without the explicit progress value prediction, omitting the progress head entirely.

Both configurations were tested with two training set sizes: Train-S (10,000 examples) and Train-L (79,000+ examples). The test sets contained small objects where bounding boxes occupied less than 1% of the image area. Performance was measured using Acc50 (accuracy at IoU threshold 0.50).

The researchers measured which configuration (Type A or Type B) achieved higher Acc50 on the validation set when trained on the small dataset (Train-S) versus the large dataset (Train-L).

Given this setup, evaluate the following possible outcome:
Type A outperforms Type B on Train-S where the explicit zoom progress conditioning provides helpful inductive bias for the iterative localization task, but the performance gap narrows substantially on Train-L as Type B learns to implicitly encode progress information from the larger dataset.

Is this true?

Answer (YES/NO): NO